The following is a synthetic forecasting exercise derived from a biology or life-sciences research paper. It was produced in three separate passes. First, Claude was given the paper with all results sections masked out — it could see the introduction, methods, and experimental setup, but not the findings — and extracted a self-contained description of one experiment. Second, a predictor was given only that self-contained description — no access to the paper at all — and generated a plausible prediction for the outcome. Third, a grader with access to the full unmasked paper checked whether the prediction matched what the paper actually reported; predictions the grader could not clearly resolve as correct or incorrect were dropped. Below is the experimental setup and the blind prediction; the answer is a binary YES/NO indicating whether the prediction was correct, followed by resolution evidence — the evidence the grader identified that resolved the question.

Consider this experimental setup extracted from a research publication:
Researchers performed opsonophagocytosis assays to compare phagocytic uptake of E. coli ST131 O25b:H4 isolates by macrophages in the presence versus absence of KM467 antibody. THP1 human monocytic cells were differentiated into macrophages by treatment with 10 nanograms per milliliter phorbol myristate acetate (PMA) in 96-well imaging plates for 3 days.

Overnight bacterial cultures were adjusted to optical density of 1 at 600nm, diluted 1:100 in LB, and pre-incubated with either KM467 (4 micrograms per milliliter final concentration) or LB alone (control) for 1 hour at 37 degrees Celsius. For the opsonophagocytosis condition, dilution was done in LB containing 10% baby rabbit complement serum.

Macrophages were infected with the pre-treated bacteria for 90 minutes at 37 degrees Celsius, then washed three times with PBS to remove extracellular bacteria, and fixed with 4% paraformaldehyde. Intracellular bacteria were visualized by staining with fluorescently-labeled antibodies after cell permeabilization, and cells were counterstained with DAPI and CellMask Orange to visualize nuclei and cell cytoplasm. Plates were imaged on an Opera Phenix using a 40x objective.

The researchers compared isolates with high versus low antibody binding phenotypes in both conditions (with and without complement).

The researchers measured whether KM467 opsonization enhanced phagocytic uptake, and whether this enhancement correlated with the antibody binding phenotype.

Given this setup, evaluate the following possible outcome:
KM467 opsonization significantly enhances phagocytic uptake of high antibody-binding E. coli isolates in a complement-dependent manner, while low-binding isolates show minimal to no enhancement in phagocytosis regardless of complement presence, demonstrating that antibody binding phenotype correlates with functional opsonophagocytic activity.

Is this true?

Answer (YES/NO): NO